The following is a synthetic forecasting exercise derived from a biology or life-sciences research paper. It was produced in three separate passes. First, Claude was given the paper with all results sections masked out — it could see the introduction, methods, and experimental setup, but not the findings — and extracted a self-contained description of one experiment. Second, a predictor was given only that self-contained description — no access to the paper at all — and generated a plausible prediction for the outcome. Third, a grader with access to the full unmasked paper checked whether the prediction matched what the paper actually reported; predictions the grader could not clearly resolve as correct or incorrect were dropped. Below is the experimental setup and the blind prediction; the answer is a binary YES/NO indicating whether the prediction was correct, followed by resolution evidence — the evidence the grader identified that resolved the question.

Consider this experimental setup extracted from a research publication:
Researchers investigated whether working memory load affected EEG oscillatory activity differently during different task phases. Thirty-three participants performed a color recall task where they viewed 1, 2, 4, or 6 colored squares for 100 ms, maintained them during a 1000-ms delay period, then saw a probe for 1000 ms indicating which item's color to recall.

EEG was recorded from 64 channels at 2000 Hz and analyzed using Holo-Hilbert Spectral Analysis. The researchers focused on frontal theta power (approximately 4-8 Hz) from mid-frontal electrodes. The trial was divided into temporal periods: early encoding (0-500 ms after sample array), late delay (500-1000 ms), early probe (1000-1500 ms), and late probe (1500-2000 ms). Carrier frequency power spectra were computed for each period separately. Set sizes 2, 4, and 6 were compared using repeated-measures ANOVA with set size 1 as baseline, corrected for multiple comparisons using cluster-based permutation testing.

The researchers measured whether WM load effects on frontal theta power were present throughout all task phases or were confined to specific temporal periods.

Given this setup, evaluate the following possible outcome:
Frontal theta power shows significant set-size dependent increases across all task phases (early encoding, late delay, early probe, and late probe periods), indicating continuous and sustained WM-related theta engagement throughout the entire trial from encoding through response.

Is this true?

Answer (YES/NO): NO